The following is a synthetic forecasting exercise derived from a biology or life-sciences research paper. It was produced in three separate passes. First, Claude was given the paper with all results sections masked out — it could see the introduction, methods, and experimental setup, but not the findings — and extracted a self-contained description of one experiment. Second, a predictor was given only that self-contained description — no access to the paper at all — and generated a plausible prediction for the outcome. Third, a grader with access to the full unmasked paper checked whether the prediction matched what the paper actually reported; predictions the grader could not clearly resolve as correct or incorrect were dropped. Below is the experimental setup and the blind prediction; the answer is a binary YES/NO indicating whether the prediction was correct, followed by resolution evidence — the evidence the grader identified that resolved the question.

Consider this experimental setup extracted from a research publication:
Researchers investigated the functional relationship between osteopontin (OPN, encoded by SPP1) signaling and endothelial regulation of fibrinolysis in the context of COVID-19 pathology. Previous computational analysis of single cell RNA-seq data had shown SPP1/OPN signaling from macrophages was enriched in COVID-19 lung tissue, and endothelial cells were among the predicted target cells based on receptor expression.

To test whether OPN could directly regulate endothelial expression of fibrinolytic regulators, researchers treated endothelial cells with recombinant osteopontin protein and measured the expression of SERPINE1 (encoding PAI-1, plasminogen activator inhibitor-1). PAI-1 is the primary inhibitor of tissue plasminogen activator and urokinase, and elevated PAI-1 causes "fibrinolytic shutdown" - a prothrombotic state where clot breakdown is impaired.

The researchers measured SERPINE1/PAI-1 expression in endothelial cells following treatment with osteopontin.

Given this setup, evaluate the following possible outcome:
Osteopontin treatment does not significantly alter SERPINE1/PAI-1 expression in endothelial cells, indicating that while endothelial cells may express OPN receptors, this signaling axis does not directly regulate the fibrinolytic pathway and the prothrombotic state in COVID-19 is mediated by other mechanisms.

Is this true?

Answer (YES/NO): NO